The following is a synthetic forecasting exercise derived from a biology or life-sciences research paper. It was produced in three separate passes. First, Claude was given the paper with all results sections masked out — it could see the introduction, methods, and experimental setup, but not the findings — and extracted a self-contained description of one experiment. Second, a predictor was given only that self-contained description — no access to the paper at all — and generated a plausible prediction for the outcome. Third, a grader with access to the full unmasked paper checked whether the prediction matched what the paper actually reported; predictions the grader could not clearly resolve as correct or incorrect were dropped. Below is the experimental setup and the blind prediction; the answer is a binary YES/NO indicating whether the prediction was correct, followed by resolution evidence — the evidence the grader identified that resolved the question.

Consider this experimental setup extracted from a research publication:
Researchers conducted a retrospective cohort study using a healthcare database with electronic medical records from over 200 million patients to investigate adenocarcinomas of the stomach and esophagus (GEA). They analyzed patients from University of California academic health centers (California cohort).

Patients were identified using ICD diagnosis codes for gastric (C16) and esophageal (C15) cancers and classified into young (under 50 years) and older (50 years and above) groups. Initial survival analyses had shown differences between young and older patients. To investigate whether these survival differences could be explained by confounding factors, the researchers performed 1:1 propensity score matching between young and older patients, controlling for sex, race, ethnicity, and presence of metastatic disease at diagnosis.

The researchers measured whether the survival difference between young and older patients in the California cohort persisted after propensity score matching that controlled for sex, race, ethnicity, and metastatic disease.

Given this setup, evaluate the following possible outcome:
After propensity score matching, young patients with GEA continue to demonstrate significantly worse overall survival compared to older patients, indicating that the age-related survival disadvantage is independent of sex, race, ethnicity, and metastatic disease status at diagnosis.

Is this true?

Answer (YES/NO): YES